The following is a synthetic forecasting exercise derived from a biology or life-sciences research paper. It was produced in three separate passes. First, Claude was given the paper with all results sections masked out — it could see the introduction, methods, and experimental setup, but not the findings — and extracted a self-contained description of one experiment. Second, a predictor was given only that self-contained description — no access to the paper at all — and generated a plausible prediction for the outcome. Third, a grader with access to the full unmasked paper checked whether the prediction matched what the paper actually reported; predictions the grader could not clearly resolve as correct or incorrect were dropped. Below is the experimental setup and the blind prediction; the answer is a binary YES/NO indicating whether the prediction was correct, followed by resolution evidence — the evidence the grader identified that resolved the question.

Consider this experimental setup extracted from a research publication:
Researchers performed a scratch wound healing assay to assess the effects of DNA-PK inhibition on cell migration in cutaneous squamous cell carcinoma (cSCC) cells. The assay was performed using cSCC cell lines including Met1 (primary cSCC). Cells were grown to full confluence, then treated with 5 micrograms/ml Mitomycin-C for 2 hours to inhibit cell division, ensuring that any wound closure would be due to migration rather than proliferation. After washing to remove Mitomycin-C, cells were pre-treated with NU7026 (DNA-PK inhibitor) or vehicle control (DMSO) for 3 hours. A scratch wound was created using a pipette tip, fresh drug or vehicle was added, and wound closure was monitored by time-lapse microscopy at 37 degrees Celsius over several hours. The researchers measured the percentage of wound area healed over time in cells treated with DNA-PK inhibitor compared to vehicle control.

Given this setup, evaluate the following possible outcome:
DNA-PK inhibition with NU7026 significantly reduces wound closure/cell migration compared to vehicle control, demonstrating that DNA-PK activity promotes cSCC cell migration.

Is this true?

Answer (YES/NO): YES